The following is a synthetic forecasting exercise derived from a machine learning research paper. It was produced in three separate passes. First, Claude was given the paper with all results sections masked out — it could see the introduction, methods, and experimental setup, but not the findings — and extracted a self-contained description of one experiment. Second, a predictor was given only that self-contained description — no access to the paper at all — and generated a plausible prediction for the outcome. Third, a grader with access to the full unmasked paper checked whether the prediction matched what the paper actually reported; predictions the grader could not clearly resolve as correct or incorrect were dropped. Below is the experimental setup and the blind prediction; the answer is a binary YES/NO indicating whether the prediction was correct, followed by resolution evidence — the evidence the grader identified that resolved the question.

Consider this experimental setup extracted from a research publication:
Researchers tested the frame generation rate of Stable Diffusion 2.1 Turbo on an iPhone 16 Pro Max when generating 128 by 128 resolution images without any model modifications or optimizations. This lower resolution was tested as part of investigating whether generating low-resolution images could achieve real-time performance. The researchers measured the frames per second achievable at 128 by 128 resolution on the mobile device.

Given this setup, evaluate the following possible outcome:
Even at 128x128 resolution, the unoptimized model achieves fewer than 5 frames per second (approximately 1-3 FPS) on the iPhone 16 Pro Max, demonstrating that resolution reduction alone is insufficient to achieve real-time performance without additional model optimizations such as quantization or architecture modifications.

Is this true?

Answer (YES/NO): NO